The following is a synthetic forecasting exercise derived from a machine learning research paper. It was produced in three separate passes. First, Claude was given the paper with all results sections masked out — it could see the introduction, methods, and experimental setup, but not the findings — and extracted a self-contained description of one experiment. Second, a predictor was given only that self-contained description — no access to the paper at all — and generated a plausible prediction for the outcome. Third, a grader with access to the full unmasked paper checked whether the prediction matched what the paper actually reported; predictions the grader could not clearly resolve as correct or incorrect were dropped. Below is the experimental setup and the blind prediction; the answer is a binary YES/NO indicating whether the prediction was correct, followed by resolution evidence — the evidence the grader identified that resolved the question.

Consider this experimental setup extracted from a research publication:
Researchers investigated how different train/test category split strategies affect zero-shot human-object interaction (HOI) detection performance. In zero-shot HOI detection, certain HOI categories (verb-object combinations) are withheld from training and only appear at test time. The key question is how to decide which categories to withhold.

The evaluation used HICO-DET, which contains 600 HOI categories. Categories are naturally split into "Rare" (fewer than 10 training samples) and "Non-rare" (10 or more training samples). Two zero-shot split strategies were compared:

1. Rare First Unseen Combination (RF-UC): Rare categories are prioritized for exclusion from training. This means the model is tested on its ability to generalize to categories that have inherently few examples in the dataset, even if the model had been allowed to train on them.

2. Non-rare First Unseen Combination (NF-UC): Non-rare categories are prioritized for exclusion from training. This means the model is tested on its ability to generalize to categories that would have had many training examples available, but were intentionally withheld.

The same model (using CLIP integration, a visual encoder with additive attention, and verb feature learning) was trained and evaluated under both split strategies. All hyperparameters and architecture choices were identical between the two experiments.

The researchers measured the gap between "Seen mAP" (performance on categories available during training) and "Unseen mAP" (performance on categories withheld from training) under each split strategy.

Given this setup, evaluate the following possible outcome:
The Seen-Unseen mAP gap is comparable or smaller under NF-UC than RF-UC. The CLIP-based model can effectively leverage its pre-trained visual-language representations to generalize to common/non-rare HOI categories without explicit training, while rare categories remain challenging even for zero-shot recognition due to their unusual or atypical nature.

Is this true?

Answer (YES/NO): YES